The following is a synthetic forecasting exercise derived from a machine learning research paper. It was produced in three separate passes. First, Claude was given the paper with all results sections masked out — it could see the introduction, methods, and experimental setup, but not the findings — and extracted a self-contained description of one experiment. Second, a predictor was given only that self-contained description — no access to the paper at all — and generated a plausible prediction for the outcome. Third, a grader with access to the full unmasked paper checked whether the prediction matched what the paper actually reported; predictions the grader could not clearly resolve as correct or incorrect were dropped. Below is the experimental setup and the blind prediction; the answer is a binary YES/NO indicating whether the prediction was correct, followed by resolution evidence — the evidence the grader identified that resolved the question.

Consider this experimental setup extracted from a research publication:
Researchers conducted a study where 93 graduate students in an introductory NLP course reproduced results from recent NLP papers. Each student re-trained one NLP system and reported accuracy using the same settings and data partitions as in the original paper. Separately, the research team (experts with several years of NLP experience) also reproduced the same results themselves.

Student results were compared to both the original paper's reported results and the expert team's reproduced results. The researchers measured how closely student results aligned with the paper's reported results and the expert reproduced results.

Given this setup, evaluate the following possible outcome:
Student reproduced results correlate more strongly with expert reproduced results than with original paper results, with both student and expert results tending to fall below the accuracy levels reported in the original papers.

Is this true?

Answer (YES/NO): NO